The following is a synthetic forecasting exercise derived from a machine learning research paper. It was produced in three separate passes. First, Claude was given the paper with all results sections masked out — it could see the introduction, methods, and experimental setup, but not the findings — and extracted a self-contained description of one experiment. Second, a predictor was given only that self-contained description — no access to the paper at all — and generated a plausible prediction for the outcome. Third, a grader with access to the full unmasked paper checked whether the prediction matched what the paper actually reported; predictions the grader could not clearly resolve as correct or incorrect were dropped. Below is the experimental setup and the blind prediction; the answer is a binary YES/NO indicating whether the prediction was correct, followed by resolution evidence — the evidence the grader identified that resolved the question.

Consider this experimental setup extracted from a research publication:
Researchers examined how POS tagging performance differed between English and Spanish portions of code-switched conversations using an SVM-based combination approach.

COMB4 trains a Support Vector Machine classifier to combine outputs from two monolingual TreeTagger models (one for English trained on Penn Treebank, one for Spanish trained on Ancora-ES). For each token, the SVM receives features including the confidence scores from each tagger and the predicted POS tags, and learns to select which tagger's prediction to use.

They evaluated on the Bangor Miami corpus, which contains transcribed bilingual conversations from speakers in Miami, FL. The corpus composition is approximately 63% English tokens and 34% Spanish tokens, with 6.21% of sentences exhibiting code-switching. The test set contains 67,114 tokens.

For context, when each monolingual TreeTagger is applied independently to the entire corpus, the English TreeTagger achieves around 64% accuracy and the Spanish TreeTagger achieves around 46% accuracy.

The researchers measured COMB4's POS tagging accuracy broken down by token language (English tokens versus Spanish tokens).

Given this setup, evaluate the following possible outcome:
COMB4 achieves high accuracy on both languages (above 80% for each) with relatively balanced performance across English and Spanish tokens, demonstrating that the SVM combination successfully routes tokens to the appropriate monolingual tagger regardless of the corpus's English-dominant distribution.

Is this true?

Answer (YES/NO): YES